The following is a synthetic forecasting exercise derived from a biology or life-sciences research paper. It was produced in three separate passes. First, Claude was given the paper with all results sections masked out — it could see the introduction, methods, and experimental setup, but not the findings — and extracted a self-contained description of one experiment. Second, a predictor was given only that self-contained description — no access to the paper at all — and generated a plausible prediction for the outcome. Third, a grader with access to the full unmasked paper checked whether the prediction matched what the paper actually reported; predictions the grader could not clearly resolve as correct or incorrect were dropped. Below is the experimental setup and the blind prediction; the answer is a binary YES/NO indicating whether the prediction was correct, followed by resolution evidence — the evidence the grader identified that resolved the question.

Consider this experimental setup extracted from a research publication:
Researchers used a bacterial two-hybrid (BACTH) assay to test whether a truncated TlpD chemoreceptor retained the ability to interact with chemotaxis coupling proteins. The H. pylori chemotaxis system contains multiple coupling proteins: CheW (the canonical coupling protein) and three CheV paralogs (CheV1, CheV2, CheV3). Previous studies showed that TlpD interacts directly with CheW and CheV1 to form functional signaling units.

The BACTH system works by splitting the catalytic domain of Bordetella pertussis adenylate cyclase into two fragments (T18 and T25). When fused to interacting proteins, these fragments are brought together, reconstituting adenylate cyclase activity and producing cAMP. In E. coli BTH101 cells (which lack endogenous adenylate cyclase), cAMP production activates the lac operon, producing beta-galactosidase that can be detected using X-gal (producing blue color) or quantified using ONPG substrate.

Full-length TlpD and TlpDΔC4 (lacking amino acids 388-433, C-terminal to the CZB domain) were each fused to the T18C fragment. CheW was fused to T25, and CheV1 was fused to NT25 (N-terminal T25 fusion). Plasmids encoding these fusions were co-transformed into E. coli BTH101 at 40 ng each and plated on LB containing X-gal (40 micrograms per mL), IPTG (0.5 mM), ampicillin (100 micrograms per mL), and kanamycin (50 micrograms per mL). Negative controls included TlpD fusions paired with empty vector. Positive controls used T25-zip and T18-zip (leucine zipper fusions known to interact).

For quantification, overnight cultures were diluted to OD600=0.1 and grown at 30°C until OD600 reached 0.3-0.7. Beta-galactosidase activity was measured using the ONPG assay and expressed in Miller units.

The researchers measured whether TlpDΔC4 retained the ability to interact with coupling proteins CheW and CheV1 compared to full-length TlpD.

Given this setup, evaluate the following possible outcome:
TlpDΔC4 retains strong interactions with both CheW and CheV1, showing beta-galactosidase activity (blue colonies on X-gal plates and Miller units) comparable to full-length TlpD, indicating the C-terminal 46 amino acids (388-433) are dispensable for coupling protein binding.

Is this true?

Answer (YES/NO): NO